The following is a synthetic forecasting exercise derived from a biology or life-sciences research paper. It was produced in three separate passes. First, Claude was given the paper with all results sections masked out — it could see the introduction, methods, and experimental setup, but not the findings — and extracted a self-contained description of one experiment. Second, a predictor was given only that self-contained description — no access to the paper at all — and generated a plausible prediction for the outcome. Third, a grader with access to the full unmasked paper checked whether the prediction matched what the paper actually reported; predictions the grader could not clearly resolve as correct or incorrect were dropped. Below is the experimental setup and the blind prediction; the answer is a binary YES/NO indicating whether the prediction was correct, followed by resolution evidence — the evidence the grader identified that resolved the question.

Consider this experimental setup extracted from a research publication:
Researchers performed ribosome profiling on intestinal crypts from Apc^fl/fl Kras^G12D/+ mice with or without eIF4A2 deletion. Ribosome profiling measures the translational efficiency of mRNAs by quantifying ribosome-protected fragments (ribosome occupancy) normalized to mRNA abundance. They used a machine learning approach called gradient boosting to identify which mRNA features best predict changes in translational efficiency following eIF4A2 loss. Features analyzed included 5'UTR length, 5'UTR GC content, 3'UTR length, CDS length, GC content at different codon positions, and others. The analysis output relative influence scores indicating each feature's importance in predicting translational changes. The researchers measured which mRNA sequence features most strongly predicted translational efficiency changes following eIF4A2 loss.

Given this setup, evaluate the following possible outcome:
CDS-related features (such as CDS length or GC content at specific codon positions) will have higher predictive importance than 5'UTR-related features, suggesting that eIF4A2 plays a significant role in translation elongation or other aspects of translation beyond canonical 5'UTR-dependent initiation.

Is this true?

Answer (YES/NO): YES